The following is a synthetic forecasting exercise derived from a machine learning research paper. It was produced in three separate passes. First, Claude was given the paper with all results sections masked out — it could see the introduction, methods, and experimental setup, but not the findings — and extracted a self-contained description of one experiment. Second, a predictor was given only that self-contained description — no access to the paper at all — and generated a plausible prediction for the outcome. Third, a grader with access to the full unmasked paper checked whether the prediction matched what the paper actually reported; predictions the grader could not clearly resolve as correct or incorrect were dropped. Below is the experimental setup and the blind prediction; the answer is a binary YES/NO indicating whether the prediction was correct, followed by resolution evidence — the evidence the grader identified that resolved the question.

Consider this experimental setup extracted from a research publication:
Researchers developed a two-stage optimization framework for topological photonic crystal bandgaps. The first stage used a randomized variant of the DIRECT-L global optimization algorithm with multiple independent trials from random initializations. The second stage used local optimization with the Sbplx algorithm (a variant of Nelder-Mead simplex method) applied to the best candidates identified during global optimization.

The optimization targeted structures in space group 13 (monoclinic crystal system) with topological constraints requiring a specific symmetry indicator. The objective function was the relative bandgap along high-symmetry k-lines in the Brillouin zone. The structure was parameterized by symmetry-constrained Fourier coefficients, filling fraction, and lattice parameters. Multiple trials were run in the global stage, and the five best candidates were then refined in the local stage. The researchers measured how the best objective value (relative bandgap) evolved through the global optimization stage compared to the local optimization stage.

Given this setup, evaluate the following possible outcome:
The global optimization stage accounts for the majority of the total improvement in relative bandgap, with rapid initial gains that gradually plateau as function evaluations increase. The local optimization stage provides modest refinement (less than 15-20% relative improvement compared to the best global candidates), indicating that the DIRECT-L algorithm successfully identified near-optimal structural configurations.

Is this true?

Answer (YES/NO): NO